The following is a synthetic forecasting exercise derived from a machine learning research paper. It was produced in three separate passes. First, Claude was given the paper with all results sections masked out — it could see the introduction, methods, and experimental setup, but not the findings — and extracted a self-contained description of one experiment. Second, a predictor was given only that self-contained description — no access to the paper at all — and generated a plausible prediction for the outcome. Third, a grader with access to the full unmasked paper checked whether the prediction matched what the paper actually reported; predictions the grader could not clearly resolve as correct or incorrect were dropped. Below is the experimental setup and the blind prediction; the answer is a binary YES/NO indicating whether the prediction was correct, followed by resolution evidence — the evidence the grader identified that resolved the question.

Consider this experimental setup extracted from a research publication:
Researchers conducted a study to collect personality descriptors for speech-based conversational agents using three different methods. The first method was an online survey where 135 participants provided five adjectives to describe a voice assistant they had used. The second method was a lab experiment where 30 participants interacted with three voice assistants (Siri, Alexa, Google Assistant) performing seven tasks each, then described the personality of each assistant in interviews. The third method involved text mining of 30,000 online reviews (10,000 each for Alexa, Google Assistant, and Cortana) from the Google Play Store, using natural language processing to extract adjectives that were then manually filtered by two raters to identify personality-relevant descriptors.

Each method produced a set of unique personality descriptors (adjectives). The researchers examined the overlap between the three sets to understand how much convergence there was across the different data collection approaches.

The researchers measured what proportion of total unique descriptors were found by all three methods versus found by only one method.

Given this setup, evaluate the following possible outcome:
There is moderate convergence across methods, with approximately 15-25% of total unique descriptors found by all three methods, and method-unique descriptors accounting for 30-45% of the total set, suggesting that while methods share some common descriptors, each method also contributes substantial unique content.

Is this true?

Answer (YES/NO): NO